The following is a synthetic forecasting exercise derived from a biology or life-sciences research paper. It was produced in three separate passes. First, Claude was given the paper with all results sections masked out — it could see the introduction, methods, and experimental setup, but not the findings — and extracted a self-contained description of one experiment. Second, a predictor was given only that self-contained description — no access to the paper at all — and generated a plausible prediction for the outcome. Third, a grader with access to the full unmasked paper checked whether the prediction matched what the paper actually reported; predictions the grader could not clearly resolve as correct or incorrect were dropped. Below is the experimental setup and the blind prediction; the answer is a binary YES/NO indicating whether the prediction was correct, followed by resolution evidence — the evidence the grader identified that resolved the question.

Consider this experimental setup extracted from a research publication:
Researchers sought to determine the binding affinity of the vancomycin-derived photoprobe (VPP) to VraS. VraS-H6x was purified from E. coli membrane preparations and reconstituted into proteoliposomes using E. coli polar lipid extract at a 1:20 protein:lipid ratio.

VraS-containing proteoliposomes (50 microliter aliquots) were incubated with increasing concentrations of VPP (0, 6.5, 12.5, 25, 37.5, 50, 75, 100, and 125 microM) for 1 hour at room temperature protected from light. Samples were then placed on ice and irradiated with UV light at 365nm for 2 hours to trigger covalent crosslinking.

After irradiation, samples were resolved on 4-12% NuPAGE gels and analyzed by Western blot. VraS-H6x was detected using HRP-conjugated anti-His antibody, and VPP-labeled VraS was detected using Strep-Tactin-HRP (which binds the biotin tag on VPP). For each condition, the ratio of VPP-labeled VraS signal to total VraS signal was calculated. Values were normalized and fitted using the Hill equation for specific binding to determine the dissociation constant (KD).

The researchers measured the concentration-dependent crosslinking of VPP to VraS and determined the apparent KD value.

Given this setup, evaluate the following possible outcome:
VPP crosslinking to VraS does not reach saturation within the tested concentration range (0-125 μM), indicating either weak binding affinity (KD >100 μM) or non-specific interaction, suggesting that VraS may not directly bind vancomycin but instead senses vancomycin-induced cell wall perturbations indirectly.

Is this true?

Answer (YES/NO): NO